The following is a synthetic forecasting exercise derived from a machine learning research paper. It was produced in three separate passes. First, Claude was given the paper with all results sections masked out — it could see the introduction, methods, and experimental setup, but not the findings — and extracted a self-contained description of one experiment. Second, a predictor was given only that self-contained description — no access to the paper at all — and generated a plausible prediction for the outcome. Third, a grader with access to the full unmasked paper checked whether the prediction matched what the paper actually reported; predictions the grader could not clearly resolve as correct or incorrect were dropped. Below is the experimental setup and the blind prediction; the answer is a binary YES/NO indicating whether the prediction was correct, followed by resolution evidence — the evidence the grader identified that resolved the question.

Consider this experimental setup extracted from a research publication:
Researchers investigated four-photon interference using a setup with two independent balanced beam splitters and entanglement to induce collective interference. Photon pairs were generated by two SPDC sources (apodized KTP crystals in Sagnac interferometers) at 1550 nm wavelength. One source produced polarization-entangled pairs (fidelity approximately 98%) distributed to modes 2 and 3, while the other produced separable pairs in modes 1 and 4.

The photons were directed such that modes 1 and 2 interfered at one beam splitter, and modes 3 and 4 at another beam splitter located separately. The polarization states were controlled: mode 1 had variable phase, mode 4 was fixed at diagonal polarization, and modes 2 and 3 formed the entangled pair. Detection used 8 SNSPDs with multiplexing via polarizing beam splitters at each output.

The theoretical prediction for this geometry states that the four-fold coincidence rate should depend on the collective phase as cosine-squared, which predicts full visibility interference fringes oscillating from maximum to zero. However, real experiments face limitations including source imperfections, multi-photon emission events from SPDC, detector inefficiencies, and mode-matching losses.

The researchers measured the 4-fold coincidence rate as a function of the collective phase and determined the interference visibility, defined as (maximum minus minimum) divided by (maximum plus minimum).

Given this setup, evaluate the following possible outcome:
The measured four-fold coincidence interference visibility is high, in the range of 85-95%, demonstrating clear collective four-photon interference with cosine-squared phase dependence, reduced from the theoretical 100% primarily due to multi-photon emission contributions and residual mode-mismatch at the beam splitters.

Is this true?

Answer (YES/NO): NO